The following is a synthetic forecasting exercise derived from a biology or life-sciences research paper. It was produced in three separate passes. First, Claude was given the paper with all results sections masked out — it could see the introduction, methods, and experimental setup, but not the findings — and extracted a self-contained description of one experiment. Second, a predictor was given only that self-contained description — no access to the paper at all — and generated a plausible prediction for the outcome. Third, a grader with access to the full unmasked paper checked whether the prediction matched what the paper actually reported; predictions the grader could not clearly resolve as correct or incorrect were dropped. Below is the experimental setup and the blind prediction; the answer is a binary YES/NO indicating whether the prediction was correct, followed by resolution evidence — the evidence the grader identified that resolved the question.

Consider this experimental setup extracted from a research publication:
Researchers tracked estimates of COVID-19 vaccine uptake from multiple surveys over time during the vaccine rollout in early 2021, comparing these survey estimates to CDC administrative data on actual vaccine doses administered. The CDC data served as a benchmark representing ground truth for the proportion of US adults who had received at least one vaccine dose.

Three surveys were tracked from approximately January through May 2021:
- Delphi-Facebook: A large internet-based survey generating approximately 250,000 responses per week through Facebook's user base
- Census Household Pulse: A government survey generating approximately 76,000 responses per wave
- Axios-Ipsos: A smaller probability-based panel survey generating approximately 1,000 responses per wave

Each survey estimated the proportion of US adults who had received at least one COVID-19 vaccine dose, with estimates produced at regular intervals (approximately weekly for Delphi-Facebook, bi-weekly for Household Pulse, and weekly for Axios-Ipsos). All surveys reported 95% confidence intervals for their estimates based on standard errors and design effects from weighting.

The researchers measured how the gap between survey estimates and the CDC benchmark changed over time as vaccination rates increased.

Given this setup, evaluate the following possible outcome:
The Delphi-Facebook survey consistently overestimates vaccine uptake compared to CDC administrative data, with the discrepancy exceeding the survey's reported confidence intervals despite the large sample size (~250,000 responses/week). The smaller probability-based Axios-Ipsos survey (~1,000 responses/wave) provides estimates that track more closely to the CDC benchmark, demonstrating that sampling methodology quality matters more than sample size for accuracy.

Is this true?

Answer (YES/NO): YES